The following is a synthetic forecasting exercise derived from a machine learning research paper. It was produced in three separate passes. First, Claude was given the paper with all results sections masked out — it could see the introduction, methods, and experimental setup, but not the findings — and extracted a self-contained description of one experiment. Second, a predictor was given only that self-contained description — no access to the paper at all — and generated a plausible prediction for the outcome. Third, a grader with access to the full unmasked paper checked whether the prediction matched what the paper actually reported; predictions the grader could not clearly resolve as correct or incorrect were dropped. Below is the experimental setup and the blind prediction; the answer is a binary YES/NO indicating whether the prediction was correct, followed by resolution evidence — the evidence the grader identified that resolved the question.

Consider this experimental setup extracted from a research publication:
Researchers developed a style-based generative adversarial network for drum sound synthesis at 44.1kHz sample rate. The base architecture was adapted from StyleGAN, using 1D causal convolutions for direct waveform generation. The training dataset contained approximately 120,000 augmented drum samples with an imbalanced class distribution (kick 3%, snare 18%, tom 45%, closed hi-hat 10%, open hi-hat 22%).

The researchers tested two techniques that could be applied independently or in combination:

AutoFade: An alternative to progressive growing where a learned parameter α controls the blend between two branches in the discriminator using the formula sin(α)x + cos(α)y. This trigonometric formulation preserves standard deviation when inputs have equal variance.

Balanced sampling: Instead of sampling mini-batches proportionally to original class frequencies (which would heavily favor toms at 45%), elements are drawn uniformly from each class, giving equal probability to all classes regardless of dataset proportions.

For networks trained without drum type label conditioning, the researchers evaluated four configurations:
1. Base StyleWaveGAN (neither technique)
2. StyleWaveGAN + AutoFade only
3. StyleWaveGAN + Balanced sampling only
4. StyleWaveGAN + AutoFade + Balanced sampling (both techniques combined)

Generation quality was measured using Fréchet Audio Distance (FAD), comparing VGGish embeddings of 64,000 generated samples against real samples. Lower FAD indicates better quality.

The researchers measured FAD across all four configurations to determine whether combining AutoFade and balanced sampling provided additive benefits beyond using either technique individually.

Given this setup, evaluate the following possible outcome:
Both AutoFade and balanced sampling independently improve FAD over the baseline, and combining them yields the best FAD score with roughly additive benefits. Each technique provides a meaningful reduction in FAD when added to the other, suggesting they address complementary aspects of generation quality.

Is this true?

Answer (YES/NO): NO